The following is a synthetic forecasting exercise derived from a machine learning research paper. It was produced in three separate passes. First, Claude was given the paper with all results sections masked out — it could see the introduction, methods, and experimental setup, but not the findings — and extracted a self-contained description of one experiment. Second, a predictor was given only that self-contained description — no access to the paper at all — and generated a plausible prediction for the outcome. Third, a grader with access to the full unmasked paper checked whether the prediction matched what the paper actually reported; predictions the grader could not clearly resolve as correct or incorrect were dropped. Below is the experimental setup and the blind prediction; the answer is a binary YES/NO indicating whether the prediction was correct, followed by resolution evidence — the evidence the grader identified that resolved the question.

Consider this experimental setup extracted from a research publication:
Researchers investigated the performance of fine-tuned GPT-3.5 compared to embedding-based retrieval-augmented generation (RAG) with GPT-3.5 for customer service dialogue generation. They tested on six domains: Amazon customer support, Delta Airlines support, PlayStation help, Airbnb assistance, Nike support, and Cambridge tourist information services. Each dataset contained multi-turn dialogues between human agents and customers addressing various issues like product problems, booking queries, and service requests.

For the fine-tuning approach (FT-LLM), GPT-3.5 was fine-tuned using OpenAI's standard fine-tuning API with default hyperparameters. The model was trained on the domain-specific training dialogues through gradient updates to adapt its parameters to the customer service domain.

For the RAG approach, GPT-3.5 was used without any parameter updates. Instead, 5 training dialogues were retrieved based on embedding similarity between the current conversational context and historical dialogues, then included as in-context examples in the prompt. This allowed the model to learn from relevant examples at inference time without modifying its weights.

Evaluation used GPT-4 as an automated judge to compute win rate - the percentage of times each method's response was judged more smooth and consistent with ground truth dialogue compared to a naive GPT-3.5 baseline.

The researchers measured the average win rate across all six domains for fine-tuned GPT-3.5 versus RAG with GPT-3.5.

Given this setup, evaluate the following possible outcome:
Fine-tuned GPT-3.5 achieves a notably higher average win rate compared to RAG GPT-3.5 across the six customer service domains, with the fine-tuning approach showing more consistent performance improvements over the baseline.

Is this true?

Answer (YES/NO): NO